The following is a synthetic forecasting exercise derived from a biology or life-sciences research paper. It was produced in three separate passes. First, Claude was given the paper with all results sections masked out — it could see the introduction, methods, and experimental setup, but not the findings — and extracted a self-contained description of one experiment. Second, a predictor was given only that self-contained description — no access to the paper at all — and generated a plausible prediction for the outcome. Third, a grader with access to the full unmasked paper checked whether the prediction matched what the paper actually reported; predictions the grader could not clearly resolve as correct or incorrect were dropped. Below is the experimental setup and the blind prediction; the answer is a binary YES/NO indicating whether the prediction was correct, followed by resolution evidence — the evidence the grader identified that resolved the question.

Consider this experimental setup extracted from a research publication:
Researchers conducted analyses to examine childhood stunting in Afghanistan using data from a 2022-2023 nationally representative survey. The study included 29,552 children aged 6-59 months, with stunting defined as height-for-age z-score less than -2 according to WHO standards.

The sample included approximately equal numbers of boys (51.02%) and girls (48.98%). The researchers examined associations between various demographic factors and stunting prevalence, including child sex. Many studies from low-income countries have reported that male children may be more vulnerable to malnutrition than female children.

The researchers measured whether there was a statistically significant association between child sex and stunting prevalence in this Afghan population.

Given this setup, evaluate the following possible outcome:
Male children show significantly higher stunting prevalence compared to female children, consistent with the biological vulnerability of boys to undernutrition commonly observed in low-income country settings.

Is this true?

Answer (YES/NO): NO